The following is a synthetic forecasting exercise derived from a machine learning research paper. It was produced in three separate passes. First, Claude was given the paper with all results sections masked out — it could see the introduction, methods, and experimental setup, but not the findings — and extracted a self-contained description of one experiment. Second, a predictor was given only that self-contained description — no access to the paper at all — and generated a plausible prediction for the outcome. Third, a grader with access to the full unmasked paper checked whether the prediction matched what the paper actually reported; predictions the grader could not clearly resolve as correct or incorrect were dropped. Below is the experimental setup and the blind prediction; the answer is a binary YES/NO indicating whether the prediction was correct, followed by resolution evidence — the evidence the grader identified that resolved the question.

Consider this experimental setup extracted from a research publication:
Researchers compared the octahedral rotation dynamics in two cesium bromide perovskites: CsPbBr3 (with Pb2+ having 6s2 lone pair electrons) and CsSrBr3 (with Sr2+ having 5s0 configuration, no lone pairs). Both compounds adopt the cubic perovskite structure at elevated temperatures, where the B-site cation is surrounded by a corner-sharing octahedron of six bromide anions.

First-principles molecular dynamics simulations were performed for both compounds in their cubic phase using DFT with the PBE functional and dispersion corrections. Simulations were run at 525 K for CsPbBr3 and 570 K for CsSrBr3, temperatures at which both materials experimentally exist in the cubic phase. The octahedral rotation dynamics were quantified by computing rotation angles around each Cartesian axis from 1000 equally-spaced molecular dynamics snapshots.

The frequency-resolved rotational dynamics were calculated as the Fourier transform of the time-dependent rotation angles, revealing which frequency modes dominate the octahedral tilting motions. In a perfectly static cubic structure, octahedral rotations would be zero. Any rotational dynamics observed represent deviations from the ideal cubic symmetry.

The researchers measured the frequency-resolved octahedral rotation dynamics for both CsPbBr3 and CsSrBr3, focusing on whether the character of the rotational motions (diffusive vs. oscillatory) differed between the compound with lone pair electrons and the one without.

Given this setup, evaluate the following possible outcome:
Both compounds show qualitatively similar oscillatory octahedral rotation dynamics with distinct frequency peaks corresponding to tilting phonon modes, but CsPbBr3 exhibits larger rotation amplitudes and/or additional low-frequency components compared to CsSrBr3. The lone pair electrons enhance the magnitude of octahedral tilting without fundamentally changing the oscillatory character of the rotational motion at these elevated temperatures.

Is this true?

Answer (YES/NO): NO